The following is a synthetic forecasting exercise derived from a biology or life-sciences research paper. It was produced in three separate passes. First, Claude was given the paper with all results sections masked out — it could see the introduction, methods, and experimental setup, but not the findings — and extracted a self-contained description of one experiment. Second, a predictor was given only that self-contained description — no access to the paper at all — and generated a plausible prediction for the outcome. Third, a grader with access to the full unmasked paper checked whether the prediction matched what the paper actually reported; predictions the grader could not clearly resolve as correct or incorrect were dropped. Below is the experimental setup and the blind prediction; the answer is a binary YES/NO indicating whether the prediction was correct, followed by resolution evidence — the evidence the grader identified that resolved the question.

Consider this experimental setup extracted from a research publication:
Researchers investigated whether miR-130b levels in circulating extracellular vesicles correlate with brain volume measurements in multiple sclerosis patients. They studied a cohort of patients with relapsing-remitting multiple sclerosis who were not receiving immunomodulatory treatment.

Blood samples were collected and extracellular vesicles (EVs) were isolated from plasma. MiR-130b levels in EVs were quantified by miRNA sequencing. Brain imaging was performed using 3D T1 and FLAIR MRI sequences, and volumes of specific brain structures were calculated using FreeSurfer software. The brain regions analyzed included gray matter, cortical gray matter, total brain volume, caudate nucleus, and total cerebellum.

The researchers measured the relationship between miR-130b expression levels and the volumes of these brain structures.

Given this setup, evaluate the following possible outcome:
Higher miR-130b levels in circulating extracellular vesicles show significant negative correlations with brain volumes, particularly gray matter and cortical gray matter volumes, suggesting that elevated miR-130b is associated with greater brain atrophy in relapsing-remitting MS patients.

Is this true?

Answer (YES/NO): YES